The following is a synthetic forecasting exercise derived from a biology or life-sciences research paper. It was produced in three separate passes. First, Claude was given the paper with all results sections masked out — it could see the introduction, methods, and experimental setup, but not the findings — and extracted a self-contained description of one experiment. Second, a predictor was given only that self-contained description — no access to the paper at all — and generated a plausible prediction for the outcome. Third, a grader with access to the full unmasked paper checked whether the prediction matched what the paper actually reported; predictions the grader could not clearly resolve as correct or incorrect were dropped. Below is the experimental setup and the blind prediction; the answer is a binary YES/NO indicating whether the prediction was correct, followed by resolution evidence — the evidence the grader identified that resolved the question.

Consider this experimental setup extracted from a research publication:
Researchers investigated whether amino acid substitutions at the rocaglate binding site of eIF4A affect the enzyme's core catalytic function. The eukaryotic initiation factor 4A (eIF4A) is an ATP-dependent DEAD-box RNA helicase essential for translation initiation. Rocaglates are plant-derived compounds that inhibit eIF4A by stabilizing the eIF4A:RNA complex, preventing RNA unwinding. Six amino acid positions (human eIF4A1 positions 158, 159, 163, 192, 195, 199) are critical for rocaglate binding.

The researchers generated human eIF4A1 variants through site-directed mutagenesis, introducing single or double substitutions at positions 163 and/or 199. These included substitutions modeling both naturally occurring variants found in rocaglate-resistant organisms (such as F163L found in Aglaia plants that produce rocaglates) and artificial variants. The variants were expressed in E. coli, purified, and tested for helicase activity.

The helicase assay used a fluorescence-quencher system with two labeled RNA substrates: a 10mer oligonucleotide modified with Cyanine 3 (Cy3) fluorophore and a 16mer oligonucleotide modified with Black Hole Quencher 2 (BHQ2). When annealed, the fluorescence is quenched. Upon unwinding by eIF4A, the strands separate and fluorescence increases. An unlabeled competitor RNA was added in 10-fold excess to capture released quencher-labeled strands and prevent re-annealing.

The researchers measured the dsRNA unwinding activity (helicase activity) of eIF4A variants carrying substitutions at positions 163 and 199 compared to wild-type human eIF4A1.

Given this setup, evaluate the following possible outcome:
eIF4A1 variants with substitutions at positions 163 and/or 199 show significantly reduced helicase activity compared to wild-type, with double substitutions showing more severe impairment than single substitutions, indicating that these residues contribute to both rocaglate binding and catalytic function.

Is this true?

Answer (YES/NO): NO